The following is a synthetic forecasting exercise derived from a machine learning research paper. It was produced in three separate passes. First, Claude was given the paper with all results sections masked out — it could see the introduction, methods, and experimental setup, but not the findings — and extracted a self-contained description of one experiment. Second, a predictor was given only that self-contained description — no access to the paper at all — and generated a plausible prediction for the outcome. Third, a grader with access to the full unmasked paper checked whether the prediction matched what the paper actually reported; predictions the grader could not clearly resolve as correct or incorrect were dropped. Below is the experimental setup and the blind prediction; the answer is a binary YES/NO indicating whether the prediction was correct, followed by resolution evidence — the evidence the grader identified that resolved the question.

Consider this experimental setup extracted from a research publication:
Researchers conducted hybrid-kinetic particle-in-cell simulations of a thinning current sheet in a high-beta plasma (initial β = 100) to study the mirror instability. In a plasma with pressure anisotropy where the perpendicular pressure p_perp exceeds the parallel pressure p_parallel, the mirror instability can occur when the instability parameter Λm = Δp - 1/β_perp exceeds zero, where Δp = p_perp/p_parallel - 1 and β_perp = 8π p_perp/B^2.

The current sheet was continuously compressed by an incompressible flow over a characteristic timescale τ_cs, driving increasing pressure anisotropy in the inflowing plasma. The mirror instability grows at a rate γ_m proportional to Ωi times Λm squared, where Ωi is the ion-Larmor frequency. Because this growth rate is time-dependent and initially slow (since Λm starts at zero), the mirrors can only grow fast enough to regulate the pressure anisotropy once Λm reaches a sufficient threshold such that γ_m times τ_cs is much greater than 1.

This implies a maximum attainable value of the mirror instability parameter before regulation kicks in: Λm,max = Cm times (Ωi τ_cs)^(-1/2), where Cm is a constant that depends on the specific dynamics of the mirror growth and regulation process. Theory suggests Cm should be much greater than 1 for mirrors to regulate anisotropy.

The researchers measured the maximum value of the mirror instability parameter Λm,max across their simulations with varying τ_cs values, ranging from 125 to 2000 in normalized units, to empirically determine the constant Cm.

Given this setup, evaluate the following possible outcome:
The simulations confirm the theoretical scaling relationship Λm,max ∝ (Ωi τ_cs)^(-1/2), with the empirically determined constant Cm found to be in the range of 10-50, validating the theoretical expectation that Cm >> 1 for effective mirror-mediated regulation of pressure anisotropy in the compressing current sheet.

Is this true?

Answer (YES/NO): YES